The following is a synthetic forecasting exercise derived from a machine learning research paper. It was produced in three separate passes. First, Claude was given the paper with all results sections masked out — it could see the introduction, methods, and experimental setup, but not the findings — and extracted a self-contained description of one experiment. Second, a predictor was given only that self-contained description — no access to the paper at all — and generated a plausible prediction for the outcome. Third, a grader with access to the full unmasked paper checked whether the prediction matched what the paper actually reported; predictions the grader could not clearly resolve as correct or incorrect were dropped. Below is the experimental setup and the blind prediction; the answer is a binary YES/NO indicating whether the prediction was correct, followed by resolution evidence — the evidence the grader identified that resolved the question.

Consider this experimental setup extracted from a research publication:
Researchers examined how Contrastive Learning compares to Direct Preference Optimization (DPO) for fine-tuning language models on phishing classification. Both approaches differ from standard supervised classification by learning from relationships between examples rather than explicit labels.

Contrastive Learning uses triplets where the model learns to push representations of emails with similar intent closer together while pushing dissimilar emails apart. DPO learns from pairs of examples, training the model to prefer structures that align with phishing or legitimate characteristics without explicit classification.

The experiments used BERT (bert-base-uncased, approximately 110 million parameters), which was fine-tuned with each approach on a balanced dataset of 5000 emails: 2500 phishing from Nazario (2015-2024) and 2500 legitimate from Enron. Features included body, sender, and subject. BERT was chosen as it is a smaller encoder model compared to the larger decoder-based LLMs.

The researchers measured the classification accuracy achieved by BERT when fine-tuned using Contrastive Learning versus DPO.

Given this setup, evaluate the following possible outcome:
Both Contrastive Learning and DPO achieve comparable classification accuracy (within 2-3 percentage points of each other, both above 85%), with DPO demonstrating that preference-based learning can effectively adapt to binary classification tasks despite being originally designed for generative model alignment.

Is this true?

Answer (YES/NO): NO